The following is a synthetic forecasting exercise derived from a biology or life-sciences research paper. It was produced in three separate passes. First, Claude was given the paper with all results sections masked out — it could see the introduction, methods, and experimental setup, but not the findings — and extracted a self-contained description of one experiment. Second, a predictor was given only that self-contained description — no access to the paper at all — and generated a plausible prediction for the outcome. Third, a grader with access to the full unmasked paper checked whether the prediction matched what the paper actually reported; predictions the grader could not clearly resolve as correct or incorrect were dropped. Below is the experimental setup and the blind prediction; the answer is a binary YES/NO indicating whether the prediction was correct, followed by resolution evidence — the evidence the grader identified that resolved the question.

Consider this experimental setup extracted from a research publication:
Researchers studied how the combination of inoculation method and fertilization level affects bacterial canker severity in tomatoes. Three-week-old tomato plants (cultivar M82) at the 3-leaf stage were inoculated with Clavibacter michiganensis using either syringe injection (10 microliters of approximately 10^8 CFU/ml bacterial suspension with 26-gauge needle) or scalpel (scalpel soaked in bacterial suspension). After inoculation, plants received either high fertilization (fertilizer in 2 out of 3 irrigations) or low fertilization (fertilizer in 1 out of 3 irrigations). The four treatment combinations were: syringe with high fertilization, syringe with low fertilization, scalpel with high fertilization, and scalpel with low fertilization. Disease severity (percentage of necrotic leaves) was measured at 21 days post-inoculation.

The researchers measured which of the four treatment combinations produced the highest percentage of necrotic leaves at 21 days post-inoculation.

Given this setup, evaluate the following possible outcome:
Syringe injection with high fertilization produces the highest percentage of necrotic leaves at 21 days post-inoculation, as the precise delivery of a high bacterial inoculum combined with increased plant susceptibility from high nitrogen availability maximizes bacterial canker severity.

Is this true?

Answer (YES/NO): NO